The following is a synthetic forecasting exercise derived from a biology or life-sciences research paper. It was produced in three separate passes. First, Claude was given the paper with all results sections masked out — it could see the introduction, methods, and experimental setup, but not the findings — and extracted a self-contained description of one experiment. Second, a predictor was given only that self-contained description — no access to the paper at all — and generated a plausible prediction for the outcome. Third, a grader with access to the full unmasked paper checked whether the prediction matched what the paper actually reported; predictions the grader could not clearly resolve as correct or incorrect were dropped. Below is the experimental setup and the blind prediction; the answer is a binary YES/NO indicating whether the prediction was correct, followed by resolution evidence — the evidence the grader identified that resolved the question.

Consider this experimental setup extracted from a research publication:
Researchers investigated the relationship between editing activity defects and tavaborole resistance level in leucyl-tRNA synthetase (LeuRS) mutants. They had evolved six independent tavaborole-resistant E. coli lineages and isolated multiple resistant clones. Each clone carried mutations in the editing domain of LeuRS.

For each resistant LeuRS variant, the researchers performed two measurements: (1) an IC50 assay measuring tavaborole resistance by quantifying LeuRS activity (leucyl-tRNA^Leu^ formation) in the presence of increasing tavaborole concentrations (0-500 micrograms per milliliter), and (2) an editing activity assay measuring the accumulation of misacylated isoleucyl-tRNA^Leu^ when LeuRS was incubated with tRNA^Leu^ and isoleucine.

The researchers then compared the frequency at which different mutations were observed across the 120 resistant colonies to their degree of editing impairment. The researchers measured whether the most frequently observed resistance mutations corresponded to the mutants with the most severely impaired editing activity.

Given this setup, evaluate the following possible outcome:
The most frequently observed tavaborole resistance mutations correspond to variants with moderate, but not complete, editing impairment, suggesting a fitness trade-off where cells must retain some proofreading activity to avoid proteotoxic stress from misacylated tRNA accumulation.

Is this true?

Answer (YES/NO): NO